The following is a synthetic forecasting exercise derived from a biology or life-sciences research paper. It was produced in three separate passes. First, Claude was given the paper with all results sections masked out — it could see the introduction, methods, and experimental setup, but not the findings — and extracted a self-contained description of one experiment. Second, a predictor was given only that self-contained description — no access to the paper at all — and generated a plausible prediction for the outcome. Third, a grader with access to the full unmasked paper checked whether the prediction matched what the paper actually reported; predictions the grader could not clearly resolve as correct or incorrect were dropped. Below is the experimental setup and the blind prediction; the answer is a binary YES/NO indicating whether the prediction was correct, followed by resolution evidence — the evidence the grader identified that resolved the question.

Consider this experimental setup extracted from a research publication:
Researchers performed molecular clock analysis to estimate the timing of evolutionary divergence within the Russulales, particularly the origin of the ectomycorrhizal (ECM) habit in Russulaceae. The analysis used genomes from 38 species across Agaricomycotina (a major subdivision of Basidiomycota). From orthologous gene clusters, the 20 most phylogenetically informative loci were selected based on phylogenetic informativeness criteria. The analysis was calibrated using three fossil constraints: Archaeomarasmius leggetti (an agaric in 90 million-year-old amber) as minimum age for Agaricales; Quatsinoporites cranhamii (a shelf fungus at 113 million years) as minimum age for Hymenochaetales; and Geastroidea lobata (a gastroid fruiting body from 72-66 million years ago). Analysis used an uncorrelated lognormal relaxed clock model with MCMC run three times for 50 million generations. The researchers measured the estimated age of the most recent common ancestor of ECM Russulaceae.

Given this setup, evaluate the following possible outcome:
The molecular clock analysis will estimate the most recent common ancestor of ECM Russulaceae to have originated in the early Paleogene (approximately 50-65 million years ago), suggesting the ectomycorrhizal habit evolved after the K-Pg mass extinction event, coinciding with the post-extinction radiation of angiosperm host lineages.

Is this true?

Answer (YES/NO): NO